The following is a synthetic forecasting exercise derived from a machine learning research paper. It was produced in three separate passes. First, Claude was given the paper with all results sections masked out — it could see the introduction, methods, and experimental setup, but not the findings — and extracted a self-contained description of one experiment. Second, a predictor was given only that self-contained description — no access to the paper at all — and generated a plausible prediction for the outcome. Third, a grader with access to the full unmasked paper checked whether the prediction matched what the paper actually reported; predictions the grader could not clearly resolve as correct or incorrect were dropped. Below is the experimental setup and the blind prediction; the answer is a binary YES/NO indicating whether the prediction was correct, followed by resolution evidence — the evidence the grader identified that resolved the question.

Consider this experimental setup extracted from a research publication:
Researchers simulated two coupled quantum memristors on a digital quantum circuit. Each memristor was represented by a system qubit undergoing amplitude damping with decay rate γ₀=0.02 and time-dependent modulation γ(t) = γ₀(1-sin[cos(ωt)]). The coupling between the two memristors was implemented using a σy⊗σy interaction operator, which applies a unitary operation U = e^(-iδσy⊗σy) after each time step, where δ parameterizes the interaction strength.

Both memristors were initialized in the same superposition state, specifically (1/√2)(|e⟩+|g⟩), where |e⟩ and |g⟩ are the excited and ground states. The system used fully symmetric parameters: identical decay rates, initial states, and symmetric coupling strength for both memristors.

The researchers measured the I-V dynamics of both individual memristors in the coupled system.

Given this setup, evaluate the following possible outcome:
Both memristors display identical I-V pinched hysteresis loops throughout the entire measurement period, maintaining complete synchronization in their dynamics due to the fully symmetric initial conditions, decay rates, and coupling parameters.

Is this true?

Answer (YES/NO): YES